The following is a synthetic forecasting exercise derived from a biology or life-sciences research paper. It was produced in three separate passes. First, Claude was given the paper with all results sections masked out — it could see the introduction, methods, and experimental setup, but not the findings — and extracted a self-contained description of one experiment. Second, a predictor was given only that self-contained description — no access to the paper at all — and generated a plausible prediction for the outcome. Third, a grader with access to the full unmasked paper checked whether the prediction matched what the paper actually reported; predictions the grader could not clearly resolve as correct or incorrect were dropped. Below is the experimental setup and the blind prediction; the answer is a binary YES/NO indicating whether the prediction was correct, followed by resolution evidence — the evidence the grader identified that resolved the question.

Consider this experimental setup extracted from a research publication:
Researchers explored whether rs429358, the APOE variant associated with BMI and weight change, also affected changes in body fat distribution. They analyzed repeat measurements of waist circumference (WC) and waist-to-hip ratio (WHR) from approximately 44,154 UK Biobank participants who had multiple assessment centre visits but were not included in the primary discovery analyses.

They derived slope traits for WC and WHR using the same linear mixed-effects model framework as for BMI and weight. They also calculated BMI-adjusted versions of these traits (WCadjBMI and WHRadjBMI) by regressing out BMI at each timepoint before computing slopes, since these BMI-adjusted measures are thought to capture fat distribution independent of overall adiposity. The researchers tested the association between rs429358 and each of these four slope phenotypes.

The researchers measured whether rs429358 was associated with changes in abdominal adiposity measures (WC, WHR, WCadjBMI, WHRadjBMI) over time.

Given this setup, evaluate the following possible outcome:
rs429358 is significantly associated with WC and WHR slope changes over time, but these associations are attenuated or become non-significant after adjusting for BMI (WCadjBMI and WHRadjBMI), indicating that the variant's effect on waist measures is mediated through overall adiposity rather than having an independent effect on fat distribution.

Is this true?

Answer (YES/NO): YES